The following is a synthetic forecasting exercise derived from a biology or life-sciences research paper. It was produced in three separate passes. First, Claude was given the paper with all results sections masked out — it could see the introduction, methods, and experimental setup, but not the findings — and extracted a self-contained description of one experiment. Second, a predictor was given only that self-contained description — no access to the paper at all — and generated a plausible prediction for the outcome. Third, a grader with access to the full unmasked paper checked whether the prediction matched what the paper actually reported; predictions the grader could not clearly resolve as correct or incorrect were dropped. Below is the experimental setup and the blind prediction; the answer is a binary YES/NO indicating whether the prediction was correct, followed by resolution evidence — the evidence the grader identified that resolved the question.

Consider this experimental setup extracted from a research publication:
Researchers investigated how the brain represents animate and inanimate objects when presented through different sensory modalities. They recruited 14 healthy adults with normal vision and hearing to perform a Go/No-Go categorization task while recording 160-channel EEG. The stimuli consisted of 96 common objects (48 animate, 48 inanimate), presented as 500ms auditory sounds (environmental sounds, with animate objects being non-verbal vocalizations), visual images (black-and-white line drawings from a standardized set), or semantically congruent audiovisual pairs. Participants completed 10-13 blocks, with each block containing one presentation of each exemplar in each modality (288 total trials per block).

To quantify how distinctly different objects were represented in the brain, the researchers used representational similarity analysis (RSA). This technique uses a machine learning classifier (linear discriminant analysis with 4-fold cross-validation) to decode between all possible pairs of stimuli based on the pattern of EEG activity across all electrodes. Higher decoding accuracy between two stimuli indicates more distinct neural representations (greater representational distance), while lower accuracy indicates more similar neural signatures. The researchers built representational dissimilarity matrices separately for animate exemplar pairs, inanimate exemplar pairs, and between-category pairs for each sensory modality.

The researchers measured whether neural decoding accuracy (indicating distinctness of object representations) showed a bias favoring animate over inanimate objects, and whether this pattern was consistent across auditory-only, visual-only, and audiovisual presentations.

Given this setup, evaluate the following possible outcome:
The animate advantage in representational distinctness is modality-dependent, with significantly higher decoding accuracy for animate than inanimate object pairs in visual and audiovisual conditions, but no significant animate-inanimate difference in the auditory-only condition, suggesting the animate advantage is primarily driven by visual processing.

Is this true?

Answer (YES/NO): NO